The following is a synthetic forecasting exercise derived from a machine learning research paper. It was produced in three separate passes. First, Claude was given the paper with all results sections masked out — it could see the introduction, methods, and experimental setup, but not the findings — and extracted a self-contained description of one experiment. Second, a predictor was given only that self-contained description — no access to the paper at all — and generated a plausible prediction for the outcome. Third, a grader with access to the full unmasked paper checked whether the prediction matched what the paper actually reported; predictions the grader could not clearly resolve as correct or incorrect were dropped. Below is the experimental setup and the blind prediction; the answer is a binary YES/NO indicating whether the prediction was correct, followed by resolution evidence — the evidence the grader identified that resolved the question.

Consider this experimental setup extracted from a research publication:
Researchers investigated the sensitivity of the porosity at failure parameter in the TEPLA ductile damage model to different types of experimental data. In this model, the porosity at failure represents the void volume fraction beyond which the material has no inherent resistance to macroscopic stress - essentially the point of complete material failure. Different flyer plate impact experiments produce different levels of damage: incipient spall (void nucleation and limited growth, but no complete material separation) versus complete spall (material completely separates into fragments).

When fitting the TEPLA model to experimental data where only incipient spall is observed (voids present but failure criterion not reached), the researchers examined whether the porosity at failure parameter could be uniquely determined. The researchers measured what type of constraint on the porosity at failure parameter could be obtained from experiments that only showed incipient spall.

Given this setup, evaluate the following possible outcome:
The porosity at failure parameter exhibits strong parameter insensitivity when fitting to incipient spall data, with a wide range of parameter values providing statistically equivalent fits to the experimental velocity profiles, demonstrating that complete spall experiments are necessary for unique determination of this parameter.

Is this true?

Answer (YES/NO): YES